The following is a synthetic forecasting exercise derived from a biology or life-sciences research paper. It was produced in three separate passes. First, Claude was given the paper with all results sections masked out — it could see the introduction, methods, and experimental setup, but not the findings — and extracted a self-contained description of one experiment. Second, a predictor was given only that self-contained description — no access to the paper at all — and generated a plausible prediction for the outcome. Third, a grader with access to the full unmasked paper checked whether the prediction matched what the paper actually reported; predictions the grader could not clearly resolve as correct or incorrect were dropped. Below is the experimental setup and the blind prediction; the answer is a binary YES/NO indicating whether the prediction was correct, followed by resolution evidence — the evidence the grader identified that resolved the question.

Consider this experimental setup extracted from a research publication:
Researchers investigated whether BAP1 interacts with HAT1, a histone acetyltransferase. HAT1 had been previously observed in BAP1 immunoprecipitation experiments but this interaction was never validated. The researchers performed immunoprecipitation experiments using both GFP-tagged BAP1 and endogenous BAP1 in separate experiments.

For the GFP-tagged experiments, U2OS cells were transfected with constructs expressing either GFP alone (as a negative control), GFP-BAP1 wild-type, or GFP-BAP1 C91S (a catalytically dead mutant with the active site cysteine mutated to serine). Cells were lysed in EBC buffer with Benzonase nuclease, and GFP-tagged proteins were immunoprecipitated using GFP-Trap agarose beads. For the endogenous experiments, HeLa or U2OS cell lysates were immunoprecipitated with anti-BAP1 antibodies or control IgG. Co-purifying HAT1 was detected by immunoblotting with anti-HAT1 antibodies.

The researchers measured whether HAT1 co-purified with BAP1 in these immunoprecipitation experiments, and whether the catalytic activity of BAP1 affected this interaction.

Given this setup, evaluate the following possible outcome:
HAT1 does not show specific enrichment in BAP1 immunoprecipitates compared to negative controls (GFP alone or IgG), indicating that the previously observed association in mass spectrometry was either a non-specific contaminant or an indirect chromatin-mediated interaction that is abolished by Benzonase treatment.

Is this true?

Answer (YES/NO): NO